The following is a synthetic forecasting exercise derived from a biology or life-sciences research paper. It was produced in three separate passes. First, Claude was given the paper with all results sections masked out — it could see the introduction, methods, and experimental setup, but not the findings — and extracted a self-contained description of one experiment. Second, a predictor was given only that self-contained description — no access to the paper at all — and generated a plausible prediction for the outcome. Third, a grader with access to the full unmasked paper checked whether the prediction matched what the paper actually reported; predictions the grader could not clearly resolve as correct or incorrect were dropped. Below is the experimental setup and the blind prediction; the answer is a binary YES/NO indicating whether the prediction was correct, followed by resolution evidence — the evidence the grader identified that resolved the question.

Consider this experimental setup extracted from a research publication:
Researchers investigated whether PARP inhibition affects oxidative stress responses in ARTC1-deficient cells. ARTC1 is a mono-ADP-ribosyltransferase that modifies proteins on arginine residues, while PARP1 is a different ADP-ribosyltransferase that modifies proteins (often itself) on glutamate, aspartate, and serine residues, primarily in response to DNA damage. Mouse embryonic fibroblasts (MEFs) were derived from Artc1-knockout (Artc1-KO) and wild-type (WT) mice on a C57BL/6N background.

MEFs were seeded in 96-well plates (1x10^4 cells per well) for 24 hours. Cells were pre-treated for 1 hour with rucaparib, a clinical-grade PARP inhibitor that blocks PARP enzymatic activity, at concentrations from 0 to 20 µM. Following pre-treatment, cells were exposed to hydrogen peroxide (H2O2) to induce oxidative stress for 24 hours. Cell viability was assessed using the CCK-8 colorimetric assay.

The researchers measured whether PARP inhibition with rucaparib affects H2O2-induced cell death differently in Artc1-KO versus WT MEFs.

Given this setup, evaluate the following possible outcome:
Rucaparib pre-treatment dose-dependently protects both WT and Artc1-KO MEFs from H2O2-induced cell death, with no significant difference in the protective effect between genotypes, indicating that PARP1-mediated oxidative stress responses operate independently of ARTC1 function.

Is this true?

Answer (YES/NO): NO